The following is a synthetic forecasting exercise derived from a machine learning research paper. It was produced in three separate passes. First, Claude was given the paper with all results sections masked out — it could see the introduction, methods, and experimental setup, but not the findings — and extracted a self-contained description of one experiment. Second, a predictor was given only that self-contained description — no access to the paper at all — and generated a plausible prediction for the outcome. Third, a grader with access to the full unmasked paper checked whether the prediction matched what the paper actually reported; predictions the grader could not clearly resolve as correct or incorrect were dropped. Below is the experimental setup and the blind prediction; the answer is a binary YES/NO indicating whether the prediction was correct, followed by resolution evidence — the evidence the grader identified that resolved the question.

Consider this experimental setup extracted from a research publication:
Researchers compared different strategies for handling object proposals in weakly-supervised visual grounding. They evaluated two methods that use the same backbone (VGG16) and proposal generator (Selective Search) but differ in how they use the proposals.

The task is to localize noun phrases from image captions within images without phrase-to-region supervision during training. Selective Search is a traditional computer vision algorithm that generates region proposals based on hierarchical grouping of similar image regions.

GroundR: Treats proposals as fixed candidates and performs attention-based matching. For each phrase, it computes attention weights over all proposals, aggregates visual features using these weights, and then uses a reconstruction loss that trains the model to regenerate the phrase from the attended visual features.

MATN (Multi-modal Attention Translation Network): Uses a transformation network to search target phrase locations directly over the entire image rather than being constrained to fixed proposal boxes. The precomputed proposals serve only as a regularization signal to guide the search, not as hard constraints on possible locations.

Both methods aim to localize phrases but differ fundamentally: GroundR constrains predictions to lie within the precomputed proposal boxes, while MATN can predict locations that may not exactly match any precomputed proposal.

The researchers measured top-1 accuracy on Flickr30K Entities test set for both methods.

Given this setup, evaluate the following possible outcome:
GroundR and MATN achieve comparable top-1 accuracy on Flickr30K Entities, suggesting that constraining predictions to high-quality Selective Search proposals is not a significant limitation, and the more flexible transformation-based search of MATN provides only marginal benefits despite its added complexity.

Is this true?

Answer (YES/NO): NO